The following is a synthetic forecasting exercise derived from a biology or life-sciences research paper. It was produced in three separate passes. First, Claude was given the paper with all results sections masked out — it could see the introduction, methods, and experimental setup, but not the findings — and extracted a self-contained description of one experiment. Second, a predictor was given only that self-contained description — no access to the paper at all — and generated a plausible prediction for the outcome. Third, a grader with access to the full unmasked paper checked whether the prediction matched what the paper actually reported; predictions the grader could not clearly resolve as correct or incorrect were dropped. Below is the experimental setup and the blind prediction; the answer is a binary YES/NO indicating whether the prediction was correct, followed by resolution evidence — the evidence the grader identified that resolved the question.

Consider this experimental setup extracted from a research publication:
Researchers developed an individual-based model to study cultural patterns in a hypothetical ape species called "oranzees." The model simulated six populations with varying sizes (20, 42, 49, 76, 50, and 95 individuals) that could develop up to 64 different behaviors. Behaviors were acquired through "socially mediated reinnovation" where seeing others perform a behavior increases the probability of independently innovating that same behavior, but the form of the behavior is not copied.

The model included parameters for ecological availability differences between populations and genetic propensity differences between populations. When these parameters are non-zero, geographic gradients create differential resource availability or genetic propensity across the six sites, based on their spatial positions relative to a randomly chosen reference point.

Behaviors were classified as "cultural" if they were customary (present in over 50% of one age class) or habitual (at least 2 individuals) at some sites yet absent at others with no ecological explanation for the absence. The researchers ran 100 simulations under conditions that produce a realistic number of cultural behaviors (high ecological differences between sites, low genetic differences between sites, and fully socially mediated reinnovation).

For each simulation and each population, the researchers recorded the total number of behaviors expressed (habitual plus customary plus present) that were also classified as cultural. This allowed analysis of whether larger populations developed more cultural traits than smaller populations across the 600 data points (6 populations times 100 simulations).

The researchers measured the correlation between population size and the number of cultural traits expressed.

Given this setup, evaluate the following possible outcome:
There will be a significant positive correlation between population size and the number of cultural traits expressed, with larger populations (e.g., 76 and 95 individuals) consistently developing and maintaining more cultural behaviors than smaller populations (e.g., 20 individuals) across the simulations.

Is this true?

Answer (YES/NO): NO